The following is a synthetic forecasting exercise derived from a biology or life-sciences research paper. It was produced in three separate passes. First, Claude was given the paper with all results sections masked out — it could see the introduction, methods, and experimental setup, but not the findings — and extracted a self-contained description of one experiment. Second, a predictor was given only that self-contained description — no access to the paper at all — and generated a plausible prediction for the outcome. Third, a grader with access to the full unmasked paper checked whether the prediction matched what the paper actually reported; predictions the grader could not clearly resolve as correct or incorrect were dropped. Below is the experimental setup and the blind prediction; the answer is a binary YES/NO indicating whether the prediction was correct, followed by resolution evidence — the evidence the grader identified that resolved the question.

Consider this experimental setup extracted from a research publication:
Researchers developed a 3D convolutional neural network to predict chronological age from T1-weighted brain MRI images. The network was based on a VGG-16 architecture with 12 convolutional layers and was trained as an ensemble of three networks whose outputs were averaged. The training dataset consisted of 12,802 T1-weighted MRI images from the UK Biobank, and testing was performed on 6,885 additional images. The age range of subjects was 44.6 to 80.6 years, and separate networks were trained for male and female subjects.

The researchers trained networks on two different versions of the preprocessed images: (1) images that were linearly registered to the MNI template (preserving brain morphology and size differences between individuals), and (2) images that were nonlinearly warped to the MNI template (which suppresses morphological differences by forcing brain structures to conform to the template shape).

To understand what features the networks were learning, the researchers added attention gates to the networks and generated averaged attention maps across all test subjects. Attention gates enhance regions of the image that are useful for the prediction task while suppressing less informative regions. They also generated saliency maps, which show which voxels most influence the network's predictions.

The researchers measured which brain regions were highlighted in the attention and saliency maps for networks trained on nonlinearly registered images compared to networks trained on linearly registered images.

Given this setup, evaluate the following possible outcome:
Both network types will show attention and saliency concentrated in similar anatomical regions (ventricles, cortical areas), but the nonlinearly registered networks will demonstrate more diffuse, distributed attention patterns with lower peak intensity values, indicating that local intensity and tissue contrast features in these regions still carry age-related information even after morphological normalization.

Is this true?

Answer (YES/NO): NO